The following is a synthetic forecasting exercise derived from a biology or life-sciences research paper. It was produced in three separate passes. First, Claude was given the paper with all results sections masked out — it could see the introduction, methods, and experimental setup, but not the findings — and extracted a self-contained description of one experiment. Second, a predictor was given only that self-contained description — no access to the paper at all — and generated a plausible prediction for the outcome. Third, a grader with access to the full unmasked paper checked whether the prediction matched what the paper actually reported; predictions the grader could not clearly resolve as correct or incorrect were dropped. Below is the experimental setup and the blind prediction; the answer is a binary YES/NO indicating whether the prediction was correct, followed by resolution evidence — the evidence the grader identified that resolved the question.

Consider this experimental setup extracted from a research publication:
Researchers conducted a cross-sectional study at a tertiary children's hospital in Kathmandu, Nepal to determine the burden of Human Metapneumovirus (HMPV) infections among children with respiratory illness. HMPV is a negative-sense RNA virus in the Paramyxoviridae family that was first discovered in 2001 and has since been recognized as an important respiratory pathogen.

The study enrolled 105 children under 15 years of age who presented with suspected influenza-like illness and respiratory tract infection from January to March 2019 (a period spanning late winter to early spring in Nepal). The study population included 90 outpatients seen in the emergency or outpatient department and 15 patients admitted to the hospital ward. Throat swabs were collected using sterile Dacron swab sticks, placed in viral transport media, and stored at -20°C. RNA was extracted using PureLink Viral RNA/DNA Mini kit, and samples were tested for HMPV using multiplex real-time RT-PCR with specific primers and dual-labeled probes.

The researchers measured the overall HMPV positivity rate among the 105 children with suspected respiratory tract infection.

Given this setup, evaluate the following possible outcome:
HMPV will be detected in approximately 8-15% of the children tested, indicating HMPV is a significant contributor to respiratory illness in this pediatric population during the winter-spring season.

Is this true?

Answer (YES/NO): YES